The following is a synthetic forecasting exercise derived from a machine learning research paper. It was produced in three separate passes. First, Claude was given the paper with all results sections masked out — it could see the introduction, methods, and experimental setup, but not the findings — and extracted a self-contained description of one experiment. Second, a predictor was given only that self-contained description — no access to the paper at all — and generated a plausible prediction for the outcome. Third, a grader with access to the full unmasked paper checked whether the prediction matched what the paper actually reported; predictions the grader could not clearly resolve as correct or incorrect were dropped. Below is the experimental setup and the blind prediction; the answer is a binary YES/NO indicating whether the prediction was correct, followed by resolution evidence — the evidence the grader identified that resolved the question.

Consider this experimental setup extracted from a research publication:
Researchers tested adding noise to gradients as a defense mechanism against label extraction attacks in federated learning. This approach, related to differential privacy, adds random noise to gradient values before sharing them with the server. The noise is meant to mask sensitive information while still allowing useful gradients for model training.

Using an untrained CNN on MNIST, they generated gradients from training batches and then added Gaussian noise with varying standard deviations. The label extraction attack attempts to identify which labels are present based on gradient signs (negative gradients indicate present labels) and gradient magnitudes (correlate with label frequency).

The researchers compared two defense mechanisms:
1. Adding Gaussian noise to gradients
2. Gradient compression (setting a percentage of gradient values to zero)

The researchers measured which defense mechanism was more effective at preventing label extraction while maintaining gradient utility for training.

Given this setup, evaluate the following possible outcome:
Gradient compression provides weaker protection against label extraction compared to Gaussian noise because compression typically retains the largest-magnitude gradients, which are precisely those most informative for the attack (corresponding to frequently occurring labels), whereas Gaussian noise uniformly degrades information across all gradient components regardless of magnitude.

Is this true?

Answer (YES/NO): NO